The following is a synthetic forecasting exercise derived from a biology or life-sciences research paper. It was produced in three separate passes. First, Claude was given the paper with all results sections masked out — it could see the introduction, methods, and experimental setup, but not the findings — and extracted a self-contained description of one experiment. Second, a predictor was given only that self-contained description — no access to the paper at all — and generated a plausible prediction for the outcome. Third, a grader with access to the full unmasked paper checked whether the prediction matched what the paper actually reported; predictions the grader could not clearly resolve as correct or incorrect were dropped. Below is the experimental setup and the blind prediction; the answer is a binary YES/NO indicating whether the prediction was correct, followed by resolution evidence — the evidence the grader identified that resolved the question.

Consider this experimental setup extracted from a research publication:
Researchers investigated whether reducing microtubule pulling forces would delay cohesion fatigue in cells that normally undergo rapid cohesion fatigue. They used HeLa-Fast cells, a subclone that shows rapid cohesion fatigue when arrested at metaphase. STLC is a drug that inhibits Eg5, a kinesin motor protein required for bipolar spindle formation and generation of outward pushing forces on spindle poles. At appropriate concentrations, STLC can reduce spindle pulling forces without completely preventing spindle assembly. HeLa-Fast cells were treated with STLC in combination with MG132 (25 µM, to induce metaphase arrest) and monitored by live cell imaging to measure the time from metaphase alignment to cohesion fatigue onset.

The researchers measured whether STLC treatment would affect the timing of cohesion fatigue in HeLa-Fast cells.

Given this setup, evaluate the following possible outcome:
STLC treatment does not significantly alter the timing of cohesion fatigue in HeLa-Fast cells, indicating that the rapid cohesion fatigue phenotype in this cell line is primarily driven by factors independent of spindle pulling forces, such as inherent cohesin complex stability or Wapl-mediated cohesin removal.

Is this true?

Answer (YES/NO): NO